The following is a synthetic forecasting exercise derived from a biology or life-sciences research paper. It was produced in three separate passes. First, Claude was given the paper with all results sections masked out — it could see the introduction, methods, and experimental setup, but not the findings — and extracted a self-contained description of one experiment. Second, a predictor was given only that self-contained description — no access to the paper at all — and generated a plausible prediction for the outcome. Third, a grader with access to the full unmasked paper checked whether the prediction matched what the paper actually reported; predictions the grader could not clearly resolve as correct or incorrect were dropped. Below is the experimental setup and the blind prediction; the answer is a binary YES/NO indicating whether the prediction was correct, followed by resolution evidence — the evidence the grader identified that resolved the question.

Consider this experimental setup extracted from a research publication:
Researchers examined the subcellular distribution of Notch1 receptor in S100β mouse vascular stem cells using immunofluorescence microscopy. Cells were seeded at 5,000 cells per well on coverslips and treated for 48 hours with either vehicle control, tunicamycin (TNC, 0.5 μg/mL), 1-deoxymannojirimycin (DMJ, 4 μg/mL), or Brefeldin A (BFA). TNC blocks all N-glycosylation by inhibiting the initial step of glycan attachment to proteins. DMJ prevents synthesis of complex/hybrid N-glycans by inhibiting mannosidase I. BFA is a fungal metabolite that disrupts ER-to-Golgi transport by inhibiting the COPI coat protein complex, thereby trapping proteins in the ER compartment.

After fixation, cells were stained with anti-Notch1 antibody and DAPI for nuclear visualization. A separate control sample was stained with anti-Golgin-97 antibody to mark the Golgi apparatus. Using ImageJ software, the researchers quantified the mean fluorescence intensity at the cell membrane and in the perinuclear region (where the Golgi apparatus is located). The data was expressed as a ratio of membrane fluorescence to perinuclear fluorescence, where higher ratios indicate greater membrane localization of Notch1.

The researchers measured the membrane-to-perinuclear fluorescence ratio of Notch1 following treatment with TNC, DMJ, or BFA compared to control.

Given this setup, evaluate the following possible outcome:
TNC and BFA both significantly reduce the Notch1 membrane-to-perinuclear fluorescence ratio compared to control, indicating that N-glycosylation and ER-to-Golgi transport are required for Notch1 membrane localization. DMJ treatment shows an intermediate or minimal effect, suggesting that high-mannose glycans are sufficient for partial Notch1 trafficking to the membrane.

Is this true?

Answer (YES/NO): NO